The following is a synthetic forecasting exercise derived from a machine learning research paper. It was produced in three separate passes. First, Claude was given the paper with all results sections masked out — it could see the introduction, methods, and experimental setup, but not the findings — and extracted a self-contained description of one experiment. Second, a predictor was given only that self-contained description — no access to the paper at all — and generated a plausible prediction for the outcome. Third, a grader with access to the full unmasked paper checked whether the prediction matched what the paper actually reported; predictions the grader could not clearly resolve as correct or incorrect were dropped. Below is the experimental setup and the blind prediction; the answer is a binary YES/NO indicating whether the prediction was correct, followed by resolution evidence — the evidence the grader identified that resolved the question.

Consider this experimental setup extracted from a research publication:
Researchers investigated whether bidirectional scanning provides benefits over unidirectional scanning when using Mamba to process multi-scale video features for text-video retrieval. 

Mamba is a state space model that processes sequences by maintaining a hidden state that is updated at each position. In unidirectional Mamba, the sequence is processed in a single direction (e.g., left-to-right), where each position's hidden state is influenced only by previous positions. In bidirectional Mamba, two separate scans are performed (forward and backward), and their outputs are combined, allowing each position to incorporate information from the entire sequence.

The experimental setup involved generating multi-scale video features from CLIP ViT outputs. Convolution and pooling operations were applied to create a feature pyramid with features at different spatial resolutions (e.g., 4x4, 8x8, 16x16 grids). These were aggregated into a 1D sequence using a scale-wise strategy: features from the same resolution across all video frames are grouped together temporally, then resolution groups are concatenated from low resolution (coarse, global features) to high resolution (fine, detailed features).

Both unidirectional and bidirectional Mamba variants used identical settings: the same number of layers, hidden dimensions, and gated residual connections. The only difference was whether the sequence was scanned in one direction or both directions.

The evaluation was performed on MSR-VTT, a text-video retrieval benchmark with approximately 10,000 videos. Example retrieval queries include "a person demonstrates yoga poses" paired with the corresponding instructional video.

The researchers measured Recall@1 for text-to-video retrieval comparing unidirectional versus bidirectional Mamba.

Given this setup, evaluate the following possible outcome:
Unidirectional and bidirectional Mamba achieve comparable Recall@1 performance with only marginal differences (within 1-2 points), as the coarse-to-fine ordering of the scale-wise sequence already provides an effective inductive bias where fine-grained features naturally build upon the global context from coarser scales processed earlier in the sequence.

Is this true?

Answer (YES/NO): YES